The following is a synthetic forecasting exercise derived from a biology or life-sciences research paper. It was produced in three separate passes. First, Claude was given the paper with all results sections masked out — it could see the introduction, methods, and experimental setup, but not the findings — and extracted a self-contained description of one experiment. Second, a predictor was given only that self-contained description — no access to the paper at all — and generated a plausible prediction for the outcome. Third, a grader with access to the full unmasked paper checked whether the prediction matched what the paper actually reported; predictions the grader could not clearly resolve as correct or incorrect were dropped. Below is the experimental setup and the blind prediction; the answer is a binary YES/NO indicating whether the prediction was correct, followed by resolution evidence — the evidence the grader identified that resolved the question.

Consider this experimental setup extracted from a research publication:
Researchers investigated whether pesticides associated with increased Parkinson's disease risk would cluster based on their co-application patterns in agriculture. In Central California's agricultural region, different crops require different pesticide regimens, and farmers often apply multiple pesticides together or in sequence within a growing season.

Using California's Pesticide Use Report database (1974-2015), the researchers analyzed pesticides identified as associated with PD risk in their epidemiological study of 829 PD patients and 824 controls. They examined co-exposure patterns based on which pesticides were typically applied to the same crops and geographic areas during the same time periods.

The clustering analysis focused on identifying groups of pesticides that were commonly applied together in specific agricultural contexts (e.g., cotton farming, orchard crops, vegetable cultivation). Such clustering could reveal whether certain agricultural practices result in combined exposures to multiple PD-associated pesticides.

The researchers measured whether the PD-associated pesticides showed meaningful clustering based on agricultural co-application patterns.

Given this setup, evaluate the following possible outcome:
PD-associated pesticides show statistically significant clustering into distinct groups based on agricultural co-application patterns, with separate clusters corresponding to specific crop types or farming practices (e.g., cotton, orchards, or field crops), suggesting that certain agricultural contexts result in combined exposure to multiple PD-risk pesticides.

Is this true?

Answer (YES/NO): YES